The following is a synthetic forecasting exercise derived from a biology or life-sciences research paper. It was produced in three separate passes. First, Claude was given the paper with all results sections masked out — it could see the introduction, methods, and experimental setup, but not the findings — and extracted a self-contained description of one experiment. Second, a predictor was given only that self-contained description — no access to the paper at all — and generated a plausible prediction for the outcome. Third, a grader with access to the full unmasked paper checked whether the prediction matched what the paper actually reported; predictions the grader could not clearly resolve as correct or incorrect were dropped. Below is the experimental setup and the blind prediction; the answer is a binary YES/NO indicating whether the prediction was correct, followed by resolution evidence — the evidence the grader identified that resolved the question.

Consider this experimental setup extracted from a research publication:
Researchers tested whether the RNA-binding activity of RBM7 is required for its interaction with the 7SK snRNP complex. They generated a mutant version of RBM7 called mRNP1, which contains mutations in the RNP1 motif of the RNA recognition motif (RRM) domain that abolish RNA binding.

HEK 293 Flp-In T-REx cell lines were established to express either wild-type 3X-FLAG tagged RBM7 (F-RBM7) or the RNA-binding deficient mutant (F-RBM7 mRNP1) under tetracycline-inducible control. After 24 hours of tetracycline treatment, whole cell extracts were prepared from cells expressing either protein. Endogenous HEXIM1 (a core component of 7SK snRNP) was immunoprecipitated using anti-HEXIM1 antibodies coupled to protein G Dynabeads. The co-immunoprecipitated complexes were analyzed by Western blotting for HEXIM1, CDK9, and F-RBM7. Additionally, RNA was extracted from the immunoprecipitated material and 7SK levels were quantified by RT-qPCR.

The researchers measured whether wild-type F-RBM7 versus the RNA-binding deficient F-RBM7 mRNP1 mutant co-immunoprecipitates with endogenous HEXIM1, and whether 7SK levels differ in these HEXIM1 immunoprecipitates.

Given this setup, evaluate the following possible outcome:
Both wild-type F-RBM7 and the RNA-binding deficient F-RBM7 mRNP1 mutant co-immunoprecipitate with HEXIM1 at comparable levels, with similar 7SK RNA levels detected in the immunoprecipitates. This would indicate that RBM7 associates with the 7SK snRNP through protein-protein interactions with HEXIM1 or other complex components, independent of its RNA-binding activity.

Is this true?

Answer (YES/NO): NO